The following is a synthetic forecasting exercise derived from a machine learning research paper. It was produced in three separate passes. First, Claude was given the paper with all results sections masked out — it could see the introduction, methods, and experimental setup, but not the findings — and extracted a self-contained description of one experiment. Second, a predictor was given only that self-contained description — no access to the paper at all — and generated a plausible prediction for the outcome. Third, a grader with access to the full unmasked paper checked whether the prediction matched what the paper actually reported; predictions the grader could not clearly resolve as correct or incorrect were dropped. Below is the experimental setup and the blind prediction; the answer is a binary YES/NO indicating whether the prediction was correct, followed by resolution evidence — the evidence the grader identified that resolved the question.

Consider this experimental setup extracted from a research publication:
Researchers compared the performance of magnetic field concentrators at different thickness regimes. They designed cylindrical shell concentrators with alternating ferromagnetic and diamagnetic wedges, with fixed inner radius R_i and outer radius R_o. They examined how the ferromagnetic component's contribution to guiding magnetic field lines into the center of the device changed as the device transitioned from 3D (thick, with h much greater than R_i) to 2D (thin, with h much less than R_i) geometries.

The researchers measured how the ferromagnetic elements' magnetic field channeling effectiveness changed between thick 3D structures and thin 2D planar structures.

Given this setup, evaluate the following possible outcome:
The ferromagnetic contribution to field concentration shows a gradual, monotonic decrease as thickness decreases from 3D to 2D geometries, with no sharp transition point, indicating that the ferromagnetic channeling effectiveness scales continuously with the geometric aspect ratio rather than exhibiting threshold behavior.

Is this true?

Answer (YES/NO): NO